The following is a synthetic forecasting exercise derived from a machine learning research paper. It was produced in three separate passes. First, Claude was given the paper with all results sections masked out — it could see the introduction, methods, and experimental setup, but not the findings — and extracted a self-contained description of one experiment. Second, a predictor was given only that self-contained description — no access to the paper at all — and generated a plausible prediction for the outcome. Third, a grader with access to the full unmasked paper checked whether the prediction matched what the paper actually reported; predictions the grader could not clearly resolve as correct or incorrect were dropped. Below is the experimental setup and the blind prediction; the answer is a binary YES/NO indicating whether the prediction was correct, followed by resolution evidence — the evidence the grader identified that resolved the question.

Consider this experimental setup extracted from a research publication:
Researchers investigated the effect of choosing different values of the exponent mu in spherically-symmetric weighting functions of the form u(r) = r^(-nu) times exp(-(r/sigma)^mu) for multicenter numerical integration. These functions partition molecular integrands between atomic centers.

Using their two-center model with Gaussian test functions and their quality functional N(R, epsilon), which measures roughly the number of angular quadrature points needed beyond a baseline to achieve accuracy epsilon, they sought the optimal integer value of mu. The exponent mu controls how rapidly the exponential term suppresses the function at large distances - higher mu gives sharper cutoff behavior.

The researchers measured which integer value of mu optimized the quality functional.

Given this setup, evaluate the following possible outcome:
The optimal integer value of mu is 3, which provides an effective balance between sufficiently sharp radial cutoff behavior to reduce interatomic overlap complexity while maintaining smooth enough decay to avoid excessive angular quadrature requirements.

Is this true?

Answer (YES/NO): NO